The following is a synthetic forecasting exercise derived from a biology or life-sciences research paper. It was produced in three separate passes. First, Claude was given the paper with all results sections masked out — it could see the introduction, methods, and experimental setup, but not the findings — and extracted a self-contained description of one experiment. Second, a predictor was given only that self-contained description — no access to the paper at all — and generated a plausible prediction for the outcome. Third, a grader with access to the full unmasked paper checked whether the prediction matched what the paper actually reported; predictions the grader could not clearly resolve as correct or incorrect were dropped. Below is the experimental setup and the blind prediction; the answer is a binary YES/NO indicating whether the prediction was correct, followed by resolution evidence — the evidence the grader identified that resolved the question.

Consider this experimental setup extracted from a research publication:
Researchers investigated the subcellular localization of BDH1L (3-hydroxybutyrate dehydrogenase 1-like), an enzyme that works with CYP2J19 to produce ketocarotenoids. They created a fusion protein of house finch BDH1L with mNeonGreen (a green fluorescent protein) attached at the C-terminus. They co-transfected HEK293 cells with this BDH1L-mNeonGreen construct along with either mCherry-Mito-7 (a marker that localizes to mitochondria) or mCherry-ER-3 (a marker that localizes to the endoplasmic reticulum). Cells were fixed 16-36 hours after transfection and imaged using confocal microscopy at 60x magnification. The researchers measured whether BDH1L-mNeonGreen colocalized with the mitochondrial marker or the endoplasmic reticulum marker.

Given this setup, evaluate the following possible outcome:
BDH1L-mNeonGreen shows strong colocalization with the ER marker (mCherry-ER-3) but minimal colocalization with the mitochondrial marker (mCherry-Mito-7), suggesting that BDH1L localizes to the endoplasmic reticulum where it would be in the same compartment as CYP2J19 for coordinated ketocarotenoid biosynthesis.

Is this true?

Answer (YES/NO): NO